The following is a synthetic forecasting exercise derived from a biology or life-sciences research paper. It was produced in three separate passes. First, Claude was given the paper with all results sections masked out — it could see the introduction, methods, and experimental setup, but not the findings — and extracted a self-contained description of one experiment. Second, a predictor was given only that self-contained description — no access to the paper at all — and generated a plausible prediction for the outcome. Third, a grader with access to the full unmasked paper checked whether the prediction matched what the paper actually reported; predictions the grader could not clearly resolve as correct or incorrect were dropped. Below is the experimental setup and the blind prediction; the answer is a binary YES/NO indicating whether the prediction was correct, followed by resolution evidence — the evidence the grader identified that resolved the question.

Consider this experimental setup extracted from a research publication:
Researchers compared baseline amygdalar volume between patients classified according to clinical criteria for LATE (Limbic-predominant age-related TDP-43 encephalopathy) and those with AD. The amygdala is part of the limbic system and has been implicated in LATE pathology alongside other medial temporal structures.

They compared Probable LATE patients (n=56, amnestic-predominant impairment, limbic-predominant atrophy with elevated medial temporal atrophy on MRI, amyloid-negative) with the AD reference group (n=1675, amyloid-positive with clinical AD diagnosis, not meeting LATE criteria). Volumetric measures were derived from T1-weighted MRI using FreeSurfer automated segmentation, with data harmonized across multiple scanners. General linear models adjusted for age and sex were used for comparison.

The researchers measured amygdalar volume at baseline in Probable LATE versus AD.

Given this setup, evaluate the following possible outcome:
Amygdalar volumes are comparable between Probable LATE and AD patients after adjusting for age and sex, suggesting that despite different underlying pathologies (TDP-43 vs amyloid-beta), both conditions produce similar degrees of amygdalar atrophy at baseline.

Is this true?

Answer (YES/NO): NO